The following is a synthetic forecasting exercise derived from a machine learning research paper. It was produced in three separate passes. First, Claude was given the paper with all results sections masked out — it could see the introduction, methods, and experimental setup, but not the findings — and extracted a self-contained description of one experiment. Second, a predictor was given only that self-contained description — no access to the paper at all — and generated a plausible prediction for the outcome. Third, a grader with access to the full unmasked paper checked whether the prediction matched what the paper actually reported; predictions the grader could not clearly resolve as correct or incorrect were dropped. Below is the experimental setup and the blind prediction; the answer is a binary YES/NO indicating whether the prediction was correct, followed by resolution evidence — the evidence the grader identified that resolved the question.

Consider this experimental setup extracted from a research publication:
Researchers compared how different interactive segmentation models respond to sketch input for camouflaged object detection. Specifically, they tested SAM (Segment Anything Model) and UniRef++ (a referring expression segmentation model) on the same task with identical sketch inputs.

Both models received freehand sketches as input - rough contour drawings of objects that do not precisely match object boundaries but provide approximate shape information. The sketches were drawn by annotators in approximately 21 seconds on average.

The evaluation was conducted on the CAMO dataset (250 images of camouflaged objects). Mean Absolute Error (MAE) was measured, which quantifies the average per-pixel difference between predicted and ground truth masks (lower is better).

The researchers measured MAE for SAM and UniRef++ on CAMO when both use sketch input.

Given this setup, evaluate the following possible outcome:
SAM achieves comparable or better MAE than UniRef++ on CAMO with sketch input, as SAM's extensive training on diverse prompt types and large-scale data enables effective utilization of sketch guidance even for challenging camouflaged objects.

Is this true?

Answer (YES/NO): NO